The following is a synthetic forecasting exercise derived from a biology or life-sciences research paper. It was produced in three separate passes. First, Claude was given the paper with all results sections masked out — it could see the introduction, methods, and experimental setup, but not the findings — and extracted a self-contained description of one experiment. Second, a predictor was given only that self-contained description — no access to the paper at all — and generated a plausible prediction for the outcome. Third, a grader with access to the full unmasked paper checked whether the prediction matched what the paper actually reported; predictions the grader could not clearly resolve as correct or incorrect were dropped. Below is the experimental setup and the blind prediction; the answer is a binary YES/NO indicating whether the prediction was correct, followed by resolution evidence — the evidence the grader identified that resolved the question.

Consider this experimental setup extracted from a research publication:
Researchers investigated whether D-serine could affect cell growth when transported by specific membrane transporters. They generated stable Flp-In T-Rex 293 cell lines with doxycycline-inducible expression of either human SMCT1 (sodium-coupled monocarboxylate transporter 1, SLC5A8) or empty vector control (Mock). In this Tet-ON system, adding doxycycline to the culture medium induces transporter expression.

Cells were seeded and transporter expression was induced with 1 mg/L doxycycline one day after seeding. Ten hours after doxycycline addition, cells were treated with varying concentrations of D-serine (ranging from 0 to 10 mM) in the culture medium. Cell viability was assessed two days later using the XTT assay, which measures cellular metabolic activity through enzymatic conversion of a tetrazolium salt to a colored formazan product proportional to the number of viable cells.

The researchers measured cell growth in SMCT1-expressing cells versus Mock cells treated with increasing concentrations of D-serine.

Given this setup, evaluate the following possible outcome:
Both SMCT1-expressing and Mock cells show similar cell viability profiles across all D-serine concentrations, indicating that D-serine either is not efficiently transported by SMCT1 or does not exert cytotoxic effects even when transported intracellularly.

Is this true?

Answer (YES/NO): NO